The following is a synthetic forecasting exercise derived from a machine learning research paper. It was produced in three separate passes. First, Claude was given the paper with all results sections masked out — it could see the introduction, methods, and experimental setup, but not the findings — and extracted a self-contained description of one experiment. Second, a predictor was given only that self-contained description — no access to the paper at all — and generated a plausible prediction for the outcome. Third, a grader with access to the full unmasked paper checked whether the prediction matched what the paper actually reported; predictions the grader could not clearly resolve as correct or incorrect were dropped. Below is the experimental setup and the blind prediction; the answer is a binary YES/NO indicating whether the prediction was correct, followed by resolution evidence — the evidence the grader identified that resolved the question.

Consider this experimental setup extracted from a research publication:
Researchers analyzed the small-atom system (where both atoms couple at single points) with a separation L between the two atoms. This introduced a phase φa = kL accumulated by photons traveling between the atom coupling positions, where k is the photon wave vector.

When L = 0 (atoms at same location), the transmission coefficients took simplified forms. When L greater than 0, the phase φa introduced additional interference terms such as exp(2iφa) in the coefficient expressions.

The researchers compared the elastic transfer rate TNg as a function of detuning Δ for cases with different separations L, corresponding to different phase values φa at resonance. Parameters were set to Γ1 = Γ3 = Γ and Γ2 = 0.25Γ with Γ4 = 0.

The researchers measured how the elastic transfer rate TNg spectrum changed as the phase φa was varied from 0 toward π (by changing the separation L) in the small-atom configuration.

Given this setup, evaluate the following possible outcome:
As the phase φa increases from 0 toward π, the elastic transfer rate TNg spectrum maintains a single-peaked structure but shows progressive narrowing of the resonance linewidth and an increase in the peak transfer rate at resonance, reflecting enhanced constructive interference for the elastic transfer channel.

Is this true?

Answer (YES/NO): NO